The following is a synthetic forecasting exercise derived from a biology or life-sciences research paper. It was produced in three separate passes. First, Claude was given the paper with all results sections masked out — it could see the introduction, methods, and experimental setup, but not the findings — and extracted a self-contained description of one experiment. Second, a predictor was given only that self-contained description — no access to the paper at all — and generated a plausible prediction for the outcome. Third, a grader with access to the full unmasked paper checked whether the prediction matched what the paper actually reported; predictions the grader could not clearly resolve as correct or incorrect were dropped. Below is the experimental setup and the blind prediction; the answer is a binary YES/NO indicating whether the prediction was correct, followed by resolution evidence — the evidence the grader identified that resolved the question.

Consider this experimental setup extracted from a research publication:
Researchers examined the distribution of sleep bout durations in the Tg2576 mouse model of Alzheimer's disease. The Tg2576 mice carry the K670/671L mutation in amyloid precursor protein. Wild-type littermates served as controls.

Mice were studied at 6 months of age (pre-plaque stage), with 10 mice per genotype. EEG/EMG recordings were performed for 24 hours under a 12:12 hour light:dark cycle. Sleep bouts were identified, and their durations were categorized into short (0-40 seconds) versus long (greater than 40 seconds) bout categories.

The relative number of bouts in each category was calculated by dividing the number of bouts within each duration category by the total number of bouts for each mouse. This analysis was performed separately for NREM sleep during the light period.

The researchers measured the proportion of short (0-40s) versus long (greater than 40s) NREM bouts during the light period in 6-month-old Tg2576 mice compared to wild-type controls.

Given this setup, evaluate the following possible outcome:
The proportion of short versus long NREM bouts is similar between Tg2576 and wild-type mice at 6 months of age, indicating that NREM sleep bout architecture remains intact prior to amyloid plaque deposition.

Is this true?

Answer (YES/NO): NO